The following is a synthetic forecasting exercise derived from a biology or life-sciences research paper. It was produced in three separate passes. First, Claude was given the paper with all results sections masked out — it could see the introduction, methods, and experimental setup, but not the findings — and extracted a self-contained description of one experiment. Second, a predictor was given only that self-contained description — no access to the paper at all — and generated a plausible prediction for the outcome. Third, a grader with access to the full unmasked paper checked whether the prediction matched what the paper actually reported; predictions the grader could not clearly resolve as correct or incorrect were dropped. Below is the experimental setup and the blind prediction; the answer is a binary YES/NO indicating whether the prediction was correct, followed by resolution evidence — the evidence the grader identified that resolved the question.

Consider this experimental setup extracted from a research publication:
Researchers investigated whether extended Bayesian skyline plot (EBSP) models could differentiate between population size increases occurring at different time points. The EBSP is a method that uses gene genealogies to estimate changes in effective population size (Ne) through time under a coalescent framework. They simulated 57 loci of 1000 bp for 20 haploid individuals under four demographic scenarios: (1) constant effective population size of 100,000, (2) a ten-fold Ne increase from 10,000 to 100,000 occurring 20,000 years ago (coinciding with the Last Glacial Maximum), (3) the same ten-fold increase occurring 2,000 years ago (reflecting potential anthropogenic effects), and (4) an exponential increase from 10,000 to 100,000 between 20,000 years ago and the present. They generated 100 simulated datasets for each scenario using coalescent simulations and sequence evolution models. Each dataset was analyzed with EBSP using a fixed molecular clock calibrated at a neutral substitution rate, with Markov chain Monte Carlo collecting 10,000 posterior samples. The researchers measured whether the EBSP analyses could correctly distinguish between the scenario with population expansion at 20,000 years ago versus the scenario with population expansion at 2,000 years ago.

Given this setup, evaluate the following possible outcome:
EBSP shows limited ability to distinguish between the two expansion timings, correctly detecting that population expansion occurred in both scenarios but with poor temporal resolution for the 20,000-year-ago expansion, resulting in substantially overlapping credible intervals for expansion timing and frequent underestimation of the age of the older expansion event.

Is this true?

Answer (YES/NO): NO